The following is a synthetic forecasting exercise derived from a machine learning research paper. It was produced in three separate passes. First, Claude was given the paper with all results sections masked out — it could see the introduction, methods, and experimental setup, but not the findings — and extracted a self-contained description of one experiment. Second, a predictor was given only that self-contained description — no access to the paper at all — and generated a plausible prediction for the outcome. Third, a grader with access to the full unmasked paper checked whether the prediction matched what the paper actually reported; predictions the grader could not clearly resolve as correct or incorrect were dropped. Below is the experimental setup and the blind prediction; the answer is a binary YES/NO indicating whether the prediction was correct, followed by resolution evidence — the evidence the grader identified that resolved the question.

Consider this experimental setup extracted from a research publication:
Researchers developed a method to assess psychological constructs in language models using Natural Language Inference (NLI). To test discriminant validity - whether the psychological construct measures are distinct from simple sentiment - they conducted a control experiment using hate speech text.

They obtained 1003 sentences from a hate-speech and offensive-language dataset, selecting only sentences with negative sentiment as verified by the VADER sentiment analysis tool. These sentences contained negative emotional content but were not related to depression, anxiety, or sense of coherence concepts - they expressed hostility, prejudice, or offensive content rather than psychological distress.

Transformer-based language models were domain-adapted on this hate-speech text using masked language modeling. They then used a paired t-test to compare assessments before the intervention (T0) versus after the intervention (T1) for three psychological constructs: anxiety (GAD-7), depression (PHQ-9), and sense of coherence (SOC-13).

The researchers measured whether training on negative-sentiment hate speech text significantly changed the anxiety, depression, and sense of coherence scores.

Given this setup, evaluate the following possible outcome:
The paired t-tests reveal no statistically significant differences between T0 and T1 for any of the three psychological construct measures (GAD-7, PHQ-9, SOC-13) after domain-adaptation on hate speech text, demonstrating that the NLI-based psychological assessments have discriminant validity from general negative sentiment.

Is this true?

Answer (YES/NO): YES